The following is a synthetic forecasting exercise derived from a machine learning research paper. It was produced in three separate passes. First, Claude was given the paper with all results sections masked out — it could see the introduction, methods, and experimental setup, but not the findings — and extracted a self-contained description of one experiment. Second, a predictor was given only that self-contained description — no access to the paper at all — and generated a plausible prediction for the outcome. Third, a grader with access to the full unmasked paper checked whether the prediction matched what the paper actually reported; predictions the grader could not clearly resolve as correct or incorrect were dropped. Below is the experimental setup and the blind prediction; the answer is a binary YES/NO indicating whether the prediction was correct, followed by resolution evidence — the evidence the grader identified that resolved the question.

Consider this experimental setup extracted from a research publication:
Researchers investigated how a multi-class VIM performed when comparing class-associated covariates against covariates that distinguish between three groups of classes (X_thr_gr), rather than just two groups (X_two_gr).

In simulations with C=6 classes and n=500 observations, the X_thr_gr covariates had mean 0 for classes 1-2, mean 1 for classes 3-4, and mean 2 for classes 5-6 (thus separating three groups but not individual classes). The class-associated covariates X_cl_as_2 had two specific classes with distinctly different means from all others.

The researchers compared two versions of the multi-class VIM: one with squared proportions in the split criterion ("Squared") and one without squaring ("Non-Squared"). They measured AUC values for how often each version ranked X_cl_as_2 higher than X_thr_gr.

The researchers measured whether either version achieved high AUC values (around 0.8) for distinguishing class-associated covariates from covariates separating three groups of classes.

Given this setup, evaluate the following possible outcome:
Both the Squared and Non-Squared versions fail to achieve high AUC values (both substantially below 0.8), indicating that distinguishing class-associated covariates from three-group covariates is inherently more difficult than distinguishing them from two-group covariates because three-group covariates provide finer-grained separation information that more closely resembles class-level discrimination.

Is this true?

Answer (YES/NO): NO